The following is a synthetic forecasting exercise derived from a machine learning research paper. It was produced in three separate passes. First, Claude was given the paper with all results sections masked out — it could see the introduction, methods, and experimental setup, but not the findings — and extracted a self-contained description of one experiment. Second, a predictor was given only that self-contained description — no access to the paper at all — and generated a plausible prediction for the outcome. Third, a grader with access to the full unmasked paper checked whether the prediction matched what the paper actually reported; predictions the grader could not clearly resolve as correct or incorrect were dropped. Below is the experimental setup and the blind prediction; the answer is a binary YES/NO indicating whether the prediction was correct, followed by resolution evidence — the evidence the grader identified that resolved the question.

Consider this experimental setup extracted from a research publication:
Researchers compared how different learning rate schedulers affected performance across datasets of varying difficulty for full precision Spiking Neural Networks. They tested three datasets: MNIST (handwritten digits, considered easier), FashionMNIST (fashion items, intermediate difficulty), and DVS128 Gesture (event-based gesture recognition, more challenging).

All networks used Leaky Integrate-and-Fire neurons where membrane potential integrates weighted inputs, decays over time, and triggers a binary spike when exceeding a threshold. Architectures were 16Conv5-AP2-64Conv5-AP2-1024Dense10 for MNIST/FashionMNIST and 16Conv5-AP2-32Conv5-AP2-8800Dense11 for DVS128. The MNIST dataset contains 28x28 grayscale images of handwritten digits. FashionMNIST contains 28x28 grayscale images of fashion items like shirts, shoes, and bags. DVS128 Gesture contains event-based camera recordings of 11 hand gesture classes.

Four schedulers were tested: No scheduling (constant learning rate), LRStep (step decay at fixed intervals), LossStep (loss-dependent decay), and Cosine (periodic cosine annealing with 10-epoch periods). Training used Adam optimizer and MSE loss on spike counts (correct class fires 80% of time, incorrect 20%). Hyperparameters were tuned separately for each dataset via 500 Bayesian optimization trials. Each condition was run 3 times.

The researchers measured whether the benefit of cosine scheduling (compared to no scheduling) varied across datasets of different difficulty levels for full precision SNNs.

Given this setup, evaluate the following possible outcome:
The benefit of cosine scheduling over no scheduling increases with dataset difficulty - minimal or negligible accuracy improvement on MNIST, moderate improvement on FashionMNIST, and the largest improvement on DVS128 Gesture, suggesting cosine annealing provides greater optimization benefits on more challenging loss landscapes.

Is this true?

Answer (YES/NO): NO